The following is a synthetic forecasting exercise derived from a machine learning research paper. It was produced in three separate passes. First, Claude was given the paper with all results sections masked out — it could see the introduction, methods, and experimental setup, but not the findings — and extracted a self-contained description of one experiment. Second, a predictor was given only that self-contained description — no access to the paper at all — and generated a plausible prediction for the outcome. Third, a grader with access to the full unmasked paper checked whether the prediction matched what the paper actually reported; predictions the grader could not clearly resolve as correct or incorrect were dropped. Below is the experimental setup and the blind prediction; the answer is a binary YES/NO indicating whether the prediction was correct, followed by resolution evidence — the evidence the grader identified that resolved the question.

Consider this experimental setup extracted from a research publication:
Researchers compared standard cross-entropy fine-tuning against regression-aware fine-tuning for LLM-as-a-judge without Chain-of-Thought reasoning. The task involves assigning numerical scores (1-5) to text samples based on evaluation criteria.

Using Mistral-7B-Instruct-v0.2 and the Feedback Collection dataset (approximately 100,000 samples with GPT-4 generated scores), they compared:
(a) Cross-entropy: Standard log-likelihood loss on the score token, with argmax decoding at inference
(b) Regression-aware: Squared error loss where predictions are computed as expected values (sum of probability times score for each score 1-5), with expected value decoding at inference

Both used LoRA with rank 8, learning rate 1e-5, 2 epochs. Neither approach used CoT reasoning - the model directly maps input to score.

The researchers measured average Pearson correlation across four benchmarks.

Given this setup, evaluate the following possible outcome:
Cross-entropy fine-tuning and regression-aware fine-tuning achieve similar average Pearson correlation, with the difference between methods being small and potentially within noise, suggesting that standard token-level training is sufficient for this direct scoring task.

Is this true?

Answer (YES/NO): NO